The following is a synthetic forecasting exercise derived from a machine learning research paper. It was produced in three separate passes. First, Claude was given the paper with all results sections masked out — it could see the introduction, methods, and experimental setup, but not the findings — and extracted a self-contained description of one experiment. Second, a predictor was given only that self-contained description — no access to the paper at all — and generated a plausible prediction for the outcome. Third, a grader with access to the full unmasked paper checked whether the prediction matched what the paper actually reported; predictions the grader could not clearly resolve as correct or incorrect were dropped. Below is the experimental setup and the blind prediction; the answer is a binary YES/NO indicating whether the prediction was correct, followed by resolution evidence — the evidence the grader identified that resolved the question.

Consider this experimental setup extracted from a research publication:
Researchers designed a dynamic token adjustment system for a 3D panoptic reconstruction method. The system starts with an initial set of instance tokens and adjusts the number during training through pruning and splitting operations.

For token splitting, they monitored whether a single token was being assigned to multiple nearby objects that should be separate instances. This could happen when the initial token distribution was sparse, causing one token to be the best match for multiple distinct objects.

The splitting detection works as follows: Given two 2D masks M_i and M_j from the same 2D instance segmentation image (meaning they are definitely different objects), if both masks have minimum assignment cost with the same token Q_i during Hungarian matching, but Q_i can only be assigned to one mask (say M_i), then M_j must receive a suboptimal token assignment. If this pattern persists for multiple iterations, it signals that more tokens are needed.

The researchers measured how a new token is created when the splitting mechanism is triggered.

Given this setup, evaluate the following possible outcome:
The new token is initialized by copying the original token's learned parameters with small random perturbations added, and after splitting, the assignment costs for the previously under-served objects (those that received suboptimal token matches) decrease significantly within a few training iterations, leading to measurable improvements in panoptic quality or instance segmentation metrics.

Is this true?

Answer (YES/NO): NO